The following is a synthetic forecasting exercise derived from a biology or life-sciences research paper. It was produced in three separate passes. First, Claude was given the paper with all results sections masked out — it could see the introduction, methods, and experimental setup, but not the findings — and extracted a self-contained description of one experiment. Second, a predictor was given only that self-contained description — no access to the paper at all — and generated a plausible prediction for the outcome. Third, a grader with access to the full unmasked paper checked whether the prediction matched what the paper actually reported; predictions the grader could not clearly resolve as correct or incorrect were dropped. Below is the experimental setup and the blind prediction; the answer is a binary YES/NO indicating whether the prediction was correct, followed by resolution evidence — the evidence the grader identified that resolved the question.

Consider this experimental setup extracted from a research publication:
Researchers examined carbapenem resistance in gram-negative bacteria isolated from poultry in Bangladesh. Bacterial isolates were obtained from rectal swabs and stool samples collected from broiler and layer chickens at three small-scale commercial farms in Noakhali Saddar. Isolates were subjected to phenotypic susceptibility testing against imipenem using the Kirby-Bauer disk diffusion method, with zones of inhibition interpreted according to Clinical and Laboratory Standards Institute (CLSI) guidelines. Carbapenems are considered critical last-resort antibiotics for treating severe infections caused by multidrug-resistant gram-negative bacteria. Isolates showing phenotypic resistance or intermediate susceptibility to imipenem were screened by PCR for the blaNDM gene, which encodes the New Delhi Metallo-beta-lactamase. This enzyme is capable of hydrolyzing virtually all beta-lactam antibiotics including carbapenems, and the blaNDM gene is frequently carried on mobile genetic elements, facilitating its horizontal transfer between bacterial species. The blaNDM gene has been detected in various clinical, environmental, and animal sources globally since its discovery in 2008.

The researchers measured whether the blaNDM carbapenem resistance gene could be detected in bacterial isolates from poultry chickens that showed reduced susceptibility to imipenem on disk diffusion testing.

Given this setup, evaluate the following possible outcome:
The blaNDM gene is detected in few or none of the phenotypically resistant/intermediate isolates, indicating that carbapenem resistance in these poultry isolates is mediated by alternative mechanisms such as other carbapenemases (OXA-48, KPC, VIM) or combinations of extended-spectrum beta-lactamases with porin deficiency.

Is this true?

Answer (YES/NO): YES